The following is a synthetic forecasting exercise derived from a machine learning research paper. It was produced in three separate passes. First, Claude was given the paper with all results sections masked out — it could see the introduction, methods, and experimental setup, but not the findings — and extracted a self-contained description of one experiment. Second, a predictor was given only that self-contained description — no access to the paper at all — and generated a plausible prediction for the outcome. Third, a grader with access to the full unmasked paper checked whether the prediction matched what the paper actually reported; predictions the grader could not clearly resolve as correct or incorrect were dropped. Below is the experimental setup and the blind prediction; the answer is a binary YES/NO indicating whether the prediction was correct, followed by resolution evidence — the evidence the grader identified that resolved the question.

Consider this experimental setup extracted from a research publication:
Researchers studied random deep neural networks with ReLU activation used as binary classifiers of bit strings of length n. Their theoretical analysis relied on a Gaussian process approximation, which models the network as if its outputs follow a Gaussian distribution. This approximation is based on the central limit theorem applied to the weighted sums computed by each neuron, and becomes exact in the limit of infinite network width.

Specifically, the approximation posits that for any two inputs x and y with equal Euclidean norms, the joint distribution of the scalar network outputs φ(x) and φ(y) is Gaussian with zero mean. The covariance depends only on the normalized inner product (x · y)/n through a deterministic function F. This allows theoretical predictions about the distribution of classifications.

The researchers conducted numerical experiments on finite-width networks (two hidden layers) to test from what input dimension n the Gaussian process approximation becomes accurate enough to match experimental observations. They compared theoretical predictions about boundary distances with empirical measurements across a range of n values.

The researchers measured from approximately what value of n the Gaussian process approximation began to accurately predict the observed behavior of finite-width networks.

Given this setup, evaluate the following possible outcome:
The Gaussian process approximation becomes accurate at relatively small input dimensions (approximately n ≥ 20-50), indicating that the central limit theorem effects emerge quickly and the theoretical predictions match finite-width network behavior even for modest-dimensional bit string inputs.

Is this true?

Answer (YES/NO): NO